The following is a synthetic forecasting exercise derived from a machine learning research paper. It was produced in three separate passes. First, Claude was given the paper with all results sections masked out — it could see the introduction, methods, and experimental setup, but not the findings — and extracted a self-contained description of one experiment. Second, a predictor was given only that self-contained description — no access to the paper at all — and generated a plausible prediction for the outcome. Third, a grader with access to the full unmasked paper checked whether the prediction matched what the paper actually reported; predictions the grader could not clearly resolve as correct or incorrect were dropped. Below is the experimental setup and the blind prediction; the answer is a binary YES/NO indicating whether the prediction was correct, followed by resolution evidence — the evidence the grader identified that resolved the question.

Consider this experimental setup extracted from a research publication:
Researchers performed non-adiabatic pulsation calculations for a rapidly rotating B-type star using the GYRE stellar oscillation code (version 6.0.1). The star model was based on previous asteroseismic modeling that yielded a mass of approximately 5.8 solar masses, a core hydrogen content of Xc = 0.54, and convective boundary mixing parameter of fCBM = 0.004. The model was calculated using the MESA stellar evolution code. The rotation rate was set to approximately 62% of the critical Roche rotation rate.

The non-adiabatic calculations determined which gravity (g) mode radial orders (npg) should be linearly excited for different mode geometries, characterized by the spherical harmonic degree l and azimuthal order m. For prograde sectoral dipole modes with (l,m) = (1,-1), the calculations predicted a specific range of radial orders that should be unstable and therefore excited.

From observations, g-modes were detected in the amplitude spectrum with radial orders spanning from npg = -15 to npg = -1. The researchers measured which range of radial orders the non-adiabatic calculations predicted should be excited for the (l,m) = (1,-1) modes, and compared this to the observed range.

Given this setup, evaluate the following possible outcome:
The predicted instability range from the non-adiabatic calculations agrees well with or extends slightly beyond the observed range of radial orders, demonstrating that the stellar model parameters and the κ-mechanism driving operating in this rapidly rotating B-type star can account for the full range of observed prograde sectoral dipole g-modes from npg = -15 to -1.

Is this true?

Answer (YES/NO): NO